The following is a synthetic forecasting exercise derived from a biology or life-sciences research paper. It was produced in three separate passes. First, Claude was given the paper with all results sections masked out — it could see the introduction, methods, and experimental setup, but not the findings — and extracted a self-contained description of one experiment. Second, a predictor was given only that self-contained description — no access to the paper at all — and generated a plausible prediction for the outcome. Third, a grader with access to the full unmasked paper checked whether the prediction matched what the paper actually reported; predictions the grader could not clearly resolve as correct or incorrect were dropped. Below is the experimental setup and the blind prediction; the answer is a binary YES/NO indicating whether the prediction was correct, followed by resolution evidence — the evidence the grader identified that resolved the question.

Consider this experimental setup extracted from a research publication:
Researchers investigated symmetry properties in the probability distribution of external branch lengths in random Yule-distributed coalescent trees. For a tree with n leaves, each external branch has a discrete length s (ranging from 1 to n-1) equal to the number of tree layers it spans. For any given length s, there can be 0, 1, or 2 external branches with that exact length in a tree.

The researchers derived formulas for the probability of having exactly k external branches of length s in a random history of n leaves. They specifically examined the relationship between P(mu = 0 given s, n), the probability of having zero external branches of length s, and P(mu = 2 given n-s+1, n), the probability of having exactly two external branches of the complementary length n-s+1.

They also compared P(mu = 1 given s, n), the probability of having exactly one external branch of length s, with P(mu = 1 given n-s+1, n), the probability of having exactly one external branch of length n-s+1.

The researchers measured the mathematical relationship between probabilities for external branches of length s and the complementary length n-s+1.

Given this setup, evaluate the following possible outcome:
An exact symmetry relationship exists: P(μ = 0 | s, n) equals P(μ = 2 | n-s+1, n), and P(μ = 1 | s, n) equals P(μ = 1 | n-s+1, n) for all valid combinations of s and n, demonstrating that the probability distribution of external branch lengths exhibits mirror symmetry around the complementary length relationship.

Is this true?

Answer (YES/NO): YES